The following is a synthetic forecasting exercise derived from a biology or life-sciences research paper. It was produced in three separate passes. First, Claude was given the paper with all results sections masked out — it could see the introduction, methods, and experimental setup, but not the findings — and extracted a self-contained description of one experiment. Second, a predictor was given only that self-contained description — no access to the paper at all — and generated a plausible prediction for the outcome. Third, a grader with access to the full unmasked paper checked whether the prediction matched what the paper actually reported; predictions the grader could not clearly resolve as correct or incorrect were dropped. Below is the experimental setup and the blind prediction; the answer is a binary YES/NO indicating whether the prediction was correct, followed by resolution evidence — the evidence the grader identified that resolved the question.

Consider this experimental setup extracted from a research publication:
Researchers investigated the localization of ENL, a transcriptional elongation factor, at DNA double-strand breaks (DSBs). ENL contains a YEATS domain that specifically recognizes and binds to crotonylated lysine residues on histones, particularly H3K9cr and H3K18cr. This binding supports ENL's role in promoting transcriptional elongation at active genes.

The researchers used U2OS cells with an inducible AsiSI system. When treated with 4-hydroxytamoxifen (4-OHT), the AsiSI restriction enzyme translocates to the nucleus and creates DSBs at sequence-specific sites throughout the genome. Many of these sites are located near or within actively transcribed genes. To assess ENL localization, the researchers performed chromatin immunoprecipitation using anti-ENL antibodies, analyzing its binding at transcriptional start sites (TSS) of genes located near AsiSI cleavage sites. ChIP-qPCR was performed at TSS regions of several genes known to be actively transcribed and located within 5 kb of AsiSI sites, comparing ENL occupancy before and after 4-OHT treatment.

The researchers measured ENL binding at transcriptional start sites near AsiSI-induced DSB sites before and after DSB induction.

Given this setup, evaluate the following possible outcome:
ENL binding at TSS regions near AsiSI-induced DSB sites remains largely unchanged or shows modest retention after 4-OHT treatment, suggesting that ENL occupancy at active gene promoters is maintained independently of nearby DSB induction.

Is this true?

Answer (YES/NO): NO